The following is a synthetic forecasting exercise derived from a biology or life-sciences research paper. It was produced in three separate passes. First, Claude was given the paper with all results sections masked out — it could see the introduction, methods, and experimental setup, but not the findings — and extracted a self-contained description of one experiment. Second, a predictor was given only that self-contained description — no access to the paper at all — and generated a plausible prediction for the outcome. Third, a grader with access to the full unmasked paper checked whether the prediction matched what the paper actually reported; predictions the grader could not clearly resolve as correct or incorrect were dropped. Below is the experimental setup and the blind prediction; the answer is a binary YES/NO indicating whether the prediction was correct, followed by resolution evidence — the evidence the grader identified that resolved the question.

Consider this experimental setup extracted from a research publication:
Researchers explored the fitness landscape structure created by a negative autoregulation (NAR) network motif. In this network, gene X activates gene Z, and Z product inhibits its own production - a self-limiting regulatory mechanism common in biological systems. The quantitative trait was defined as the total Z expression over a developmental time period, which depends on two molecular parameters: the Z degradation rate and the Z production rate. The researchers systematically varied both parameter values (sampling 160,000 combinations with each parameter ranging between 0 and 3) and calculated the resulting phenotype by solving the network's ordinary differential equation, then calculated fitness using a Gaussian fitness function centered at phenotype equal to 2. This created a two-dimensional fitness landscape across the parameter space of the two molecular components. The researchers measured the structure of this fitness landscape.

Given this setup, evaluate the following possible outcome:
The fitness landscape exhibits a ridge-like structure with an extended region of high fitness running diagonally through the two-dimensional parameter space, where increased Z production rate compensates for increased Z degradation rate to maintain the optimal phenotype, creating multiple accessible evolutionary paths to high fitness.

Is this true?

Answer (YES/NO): YES